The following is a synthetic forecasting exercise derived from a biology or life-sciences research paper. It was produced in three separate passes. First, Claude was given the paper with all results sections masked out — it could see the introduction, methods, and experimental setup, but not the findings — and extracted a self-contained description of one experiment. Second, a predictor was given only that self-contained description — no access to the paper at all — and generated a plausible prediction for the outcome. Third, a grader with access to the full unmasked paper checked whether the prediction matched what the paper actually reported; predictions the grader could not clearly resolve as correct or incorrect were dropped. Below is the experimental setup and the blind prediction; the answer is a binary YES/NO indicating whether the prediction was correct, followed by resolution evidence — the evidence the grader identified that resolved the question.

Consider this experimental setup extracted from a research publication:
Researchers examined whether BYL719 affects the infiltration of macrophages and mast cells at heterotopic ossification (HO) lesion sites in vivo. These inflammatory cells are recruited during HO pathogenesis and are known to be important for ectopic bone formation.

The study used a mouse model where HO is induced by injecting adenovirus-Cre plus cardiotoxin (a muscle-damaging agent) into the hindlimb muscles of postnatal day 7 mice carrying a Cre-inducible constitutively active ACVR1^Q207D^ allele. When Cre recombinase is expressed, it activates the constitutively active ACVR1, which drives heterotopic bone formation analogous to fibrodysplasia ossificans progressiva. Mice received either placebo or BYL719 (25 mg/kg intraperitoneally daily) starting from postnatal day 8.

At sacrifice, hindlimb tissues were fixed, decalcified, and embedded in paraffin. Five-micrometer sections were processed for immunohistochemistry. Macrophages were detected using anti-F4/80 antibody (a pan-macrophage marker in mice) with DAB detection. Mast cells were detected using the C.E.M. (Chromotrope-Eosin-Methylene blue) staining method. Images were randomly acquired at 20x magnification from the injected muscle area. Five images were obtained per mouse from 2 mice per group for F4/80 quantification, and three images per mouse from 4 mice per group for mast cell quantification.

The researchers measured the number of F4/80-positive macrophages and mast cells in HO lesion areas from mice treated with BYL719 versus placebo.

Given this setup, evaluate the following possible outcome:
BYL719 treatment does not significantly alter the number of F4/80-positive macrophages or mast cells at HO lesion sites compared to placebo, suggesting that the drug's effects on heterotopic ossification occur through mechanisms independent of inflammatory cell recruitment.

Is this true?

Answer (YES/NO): NO